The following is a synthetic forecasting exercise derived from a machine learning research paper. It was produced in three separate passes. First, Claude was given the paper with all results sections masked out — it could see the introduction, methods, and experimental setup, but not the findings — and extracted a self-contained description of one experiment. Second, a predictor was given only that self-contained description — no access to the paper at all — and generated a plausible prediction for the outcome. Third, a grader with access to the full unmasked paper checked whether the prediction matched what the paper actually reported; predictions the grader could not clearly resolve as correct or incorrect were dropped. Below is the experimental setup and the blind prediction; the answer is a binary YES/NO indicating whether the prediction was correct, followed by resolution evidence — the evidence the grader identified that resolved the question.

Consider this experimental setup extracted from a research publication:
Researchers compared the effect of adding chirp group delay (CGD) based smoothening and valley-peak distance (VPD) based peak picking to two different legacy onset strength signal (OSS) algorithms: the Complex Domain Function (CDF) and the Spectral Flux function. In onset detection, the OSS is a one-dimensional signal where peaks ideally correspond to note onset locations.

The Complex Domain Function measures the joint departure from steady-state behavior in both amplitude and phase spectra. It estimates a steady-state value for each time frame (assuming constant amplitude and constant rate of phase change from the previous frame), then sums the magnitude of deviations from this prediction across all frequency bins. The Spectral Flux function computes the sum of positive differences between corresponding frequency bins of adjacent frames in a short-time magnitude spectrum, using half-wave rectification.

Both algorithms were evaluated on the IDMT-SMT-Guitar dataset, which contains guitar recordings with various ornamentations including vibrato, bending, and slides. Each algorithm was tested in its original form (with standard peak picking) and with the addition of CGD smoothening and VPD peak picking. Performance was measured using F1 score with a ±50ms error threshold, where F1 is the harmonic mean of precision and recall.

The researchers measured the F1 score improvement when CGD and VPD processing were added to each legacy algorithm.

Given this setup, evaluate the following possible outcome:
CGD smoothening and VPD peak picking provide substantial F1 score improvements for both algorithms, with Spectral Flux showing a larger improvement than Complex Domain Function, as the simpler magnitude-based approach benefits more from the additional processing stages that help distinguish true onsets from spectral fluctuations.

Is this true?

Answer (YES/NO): NO